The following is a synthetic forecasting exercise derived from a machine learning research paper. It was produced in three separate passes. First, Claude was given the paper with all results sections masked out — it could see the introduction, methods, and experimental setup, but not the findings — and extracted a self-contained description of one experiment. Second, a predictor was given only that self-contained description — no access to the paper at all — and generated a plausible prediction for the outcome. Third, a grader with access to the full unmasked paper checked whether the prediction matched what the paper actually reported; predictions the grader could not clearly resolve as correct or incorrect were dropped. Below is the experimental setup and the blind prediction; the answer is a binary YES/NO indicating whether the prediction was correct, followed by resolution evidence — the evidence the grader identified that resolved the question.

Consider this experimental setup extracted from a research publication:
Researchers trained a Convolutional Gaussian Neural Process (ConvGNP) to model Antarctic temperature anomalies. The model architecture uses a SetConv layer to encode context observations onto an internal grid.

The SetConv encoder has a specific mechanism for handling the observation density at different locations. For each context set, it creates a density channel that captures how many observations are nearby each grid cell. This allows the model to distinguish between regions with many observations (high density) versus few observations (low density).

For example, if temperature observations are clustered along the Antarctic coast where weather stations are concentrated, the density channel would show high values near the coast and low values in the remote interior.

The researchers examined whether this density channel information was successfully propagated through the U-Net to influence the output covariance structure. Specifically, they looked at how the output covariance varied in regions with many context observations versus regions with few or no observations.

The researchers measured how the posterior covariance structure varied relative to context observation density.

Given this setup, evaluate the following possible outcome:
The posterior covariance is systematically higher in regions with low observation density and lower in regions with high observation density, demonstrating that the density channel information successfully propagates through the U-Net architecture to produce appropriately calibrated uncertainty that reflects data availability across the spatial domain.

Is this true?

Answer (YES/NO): YES